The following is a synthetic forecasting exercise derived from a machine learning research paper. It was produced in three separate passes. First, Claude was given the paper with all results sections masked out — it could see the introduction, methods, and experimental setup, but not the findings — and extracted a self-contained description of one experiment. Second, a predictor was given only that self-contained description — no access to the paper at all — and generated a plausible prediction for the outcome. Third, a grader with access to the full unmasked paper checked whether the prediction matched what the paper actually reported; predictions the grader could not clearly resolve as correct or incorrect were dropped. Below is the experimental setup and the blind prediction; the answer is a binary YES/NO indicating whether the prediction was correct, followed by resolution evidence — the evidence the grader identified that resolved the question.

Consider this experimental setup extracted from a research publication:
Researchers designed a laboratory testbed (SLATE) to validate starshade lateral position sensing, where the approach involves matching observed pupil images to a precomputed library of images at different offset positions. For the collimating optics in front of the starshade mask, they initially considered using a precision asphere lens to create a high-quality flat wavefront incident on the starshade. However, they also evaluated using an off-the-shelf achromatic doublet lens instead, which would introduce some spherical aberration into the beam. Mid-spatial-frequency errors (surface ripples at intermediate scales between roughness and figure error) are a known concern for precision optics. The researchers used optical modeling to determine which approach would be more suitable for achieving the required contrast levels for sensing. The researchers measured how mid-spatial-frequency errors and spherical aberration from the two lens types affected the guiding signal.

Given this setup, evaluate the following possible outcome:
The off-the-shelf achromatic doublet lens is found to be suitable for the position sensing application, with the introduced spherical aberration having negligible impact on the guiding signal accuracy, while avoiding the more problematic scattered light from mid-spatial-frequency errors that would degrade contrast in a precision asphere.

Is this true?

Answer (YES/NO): YES